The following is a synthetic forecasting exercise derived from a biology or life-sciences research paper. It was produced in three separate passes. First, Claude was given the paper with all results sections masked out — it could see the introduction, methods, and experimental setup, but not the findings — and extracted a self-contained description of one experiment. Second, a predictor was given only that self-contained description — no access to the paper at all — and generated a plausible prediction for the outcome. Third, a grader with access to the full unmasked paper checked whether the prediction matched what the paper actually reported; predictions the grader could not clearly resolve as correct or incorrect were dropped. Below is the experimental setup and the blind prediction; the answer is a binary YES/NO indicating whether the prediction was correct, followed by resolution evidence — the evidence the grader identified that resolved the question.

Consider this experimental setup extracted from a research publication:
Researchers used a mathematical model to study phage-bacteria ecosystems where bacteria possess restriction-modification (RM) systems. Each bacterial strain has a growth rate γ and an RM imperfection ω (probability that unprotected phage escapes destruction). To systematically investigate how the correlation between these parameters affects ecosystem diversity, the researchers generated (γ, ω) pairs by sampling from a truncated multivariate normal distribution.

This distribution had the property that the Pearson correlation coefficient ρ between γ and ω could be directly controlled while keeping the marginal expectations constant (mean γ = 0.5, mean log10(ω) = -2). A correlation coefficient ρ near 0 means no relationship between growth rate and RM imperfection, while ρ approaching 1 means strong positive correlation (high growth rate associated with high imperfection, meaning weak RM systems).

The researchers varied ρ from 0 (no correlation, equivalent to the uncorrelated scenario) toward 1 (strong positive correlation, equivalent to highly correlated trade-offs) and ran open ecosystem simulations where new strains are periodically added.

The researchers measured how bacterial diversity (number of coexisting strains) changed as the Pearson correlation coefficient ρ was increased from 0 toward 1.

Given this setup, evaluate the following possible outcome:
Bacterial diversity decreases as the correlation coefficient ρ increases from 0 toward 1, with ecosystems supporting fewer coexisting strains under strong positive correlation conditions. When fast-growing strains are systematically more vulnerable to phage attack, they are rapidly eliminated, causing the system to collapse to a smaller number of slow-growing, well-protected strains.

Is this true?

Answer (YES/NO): NO